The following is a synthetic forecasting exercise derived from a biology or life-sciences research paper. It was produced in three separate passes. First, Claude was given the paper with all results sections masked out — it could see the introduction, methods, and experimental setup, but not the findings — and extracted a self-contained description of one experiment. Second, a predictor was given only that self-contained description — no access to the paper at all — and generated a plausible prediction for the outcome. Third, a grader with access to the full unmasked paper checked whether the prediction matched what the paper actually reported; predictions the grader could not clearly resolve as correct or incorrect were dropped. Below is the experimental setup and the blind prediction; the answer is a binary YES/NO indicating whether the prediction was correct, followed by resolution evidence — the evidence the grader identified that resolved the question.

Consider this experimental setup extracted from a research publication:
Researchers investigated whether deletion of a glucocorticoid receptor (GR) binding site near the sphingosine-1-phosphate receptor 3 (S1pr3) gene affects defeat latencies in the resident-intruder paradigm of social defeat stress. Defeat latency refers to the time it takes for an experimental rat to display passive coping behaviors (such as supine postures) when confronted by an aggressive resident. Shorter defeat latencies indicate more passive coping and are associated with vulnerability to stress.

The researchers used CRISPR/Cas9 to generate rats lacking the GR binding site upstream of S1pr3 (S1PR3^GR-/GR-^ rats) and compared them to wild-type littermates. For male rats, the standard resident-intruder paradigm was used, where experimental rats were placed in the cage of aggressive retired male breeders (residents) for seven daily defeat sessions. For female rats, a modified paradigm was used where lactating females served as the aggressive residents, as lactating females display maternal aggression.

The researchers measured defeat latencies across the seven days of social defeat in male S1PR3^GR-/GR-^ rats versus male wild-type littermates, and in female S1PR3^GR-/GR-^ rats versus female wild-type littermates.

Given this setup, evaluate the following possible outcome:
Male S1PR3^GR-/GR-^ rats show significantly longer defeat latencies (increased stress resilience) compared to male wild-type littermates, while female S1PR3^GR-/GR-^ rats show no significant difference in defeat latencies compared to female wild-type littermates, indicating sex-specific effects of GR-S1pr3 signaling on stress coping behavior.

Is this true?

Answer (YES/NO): NO